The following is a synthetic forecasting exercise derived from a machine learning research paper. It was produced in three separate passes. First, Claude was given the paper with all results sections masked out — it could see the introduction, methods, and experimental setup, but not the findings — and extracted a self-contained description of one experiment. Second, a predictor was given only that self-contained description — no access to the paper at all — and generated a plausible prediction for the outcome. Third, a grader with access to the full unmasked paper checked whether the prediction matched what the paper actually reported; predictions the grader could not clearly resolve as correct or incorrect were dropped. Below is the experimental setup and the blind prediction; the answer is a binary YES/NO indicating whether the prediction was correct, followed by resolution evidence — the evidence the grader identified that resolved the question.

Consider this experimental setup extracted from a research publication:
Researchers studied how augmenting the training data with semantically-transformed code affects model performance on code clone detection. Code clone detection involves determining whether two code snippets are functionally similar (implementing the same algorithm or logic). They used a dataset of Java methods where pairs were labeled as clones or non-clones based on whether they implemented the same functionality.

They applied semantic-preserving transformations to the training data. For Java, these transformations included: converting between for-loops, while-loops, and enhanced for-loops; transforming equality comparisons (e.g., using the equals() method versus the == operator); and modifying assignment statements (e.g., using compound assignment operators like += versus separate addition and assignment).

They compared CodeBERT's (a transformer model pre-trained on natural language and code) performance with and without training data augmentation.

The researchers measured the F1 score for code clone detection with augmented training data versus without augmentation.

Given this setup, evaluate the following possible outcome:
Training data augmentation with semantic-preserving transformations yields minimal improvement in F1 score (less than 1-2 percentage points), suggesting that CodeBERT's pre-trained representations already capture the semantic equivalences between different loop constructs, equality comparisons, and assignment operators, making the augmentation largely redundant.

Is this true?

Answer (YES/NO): NO